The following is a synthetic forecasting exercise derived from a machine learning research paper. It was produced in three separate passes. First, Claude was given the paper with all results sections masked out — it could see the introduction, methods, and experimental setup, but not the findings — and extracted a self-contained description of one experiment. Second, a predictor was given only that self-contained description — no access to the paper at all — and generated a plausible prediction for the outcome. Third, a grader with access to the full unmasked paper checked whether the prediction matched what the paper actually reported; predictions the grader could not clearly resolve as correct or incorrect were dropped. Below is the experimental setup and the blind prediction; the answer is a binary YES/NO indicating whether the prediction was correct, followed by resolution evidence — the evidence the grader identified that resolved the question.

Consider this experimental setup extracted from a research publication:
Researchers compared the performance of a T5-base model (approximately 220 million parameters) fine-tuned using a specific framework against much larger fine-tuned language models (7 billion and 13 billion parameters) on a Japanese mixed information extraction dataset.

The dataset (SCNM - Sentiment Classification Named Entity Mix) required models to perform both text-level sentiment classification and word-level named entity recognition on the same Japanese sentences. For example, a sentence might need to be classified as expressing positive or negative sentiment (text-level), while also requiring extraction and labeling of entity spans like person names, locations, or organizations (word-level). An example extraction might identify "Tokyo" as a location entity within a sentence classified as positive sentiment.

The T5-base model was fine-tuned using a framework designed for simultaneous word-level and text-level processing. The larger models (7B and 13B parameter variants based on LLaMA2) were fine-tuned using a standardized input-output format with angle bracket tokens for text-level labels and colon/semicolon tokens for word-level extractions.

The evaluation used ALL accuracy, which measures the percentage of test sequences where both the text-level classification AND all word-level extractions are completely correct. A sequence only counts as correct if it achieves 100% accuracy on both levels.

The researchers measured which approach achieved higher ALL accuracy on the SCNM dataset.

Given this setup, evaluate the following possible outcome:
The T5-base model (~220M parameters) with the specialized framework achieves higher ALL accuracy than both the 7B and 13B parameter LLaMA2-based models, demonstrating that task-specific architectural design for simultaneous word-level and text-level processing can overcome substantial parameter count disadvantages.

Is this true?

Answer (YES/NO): YES